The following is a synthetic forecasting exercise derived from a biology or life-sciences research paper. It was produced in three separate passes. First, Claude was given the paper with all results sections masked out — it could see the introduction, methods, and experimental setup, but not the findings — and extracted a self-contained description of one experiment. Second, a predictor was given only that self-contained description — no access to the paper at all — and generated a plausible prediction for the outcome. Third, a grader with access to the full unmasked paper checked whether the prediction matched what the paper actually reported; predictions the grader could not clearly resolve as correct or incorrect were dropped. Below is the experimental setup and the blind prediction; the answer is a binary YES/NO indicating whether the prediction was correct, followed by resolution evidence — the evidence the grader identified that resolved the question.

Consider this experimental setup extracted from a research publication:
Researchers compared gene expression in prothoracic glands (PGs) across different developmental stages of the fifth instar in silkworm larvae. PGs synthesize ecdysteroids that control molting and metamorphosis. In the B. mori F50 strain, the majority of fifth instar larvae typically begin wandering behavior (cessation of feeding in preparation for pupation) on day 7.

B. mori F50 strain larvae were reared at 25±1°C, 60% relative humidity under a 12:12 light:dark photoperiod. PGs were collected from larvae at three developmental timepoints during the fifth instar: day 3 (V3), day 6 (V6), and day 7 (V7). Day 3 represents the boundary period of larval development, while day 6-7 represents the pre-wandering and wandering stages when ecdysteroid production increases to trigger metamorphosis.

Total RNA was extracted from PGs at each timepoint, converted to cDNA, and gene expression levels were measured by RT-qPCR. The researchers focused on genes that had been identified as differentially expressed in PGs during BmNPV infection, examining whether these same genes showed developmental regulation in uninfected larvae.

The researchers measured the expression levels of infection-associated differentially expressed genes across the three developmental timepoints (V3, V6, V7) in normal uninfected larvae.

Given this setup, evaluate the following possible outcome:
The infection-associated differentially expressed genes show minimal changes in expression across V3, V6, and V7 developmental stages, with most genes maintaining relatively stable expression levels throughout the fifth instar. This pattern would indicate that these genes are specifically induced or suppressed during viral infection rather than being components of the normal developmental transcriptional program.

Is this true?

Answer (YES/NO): NO